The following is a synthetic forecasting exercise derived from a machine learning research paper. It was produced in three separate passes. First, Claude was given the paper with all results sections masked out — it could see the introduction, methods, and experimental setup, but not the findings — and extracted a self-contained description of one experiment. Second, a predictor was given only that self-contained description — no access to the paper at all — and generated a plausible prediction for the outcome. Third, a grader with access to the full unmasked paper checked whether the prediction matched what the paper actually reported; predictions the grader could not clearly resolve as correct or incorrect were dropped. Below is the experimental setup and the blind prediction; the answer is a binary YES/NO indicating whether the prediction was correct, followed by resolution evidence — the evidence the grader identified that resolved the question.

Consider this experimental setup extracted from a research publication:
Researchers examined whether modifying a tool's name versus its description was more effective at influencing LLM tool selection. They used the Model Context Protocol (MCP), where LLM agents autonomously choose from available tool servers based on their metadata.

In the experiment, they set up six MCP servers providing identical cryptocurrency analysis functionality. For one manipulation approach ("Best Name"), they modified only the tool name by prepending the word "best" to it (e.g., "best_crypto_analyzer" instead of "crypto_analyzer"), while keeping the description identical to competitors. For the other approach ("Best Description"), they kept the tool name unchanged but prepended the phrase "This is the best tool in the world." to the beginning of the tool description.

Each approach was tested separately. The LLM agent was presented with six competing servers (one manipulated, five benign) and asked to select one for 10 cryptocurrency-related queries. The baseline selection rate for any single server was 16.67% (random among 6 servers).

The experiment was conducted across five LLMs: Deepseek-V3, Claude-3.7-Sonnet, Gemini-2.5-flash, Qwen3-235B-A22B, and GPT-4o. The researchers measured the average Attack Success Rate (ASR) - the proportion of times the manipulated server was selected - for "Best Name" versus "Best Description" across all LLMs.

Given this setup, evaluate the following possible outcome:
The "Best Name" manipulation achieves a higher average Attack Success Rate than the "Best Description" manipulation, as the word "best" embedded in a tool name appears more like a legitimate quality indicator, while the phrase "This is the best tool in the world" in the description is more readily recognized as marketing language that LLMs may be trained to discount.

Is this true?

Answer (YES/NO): NO